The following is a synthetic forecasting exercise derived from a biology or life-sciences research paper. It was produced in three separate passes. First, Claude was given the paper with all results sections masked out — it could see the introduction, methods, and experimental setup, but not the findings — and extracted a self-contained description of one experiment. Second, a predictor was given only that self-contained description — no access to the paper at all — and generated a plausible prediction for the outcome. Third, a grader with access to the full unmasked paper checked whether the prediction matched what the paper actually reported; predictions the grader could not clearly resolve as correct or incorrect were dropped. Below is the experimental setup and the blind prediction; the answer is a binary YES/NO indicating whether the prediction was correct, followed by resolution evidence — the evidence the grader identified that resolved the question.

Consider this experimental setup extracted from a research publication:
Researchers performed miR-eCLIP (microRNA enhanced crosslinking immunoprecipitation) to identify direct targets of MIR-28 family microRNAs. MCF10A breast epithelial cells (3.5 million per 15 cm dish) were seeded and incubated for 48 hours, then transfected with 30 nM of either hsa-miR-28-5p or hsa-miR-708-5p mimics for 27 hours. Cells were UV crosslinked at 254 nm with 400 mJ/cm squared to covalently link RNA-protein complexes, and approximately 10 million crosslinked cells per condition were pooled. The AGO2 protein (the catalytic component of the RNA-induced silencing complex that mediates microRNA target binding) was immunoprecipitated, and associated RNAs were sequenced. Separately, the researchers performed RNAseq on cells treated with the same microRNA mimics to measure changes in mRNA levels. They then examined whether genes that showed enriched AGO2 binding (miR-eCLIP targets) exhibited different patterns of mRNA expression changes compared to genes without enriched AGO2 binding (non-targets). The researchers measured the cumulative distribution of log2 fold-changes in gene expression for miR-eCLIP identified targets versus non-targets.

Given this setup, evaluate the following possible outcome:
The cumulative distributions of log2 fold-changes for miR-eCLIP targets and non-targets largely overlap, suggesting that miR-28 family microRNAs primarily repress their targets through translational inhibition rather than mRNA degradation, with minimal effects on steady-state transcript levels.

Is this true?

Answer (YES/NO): NO